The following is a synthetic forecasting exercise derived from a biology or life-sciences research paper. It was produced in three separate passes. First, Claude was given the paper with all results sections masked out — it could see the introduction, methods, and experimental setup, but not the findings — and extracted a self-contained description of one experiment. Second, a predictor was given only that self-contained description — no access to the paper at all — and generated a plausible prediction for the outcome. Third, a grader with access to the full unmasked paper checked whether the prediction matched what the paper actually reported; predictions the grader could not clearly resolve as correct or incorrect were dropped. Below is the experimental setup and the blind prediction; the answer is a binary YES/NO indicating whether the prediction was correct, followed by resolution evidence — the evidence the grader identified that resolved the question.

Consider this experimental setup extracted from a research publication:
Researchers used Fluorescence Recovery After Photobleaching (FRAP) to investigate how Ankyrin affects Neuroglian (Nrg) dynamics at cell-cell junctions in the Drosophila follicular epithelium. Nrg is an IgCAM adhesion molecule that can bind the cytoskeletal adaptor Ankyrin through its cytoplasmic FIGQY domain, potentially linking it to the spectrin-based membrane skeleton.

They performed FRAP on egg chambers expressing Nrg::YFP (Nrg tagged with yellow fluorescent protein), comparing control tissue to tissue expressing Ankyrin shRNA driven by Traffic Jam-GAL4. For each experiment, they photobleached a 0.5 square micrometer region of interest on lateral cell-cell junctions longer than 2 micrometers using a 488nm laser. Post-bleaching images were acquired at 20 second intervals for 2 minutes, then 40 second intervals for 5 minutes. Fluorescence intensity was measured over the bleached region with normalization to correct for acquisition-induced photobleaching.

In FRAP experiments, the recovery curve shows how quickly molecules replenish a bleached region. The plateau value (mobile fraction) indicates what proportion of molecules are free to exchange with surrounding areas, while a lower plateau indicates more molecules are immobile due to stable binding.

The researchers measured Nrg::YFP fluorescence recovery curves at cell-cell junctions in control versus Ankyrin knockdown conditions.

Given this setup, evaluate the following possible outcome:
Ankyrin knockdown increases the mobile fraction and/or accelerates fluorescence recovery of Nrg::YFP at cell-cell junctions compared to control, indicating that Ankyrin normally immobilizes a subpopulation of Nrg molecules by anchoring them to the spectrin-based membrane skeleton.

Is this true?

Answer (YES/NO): YES